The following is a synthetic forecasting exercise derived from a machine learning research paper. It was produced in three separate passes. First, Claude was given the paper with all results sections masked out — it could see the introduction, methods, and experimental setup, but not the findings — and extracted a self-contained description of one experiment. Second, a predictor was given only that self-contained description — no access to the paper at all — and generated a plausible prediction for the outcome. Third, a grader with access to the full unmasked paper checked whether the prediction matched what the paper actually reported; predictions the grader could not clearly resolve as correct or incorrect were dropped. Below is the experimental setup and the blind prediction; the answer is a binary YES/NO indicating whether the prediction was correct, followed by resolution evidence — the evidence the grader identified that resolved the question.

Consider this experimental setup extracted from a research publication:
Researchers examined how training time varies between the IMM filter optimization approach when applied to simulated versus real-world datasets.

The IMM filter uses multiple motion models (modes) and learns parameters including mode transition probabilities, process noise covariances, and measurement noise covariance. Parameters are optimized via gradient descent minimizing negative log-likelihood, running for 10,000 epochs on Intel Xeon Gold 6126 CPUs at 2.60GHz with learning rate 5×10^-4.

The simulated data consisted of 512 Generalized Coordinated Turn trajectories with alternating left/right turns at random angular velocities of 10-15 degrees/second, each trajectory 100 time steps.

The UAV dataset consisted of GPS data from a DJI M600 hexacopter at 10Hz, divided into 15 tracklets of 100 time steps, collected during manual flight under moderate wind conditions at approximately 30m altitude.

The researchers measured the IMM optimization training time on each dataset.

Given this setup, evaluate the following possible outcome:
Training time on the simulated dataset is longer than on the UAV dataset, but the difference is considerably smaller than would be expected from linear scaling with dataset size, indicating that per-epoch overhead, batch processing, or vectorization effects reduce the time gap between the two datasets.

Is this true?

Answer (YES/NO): YES